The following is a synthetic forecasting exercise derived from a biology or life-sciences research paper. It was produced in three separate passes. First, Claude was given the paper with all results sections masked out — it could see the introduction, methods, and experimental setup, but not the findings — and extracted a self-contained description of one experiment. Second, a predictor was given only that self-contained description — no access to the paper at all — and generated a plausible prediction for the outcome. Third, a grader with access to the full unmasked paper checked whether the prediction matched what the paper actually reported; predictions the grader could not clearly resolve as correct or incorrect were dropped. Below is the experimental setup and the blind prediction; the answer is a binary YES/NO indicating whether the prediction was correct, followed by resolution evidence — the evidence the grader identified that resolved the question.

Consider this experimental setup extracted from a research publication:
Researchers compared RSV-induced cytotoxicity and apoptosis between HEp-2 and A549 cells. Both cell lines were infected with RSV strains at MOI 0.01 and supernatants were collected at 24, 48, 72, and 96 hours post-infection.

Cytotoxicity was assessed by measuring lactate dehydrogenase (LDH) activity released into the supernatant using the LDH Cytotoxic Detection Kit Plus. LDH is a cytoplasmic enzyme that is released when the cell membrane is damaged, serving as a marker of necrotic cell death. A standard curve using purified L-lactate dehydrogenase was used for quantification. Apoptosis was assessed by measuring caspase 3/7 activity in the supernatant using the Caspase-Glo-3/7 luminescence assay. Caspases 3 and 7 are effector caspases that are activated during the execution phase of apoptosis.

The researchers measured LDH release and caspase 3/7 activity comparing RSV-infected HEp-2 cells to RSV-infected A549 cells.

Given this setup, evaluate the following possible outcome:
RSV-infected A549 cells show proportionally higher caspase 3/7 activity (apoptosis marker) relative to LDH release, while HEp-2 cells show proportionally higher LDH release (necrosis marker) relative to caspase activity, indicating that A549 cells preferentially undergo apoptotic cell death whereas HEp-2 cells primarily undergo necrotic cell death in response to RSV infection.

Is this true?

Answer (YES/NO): YES